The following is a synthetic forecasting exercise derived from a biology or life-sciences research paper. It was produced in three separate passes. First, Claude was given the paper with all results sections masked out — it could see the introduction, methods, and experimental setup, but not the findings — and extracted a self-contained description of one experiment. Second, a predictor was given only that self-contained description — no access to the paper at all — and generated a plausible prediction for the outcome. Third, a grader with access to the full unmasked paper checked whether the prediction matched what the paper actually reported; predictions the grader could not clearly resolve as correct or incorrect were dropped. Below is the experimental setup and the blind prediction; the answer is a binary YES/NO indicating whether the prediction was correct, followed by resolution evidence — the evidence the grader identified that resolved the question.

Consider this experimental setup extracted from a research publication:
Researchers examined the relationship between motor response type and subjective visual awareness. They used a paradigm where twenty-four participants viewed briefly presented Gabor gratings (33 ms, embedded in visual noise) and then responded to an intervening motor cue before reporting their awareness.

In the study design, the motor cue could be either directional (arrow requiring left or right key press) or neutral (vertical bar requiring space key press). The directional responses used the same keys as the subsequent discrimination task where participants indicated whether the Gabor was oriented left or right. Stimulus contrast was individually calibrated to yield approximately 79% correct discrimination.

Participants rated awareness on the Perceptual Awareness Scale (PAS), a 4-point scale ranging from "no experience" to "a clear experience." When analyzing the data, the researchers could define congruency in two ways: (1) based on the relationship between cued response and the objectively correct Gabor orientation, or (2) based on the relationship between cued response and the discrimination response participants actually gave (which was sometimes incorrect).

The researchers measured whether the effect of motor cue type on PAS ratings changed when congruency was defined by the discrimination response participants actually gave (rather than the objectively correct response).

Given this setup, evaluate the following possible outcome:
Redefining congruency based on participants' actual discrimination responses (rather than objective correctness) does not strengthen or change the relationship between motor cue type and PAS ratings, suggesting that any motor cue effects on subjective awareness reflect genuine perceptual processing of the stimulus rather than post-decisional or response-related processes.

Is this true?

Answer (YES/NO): NO